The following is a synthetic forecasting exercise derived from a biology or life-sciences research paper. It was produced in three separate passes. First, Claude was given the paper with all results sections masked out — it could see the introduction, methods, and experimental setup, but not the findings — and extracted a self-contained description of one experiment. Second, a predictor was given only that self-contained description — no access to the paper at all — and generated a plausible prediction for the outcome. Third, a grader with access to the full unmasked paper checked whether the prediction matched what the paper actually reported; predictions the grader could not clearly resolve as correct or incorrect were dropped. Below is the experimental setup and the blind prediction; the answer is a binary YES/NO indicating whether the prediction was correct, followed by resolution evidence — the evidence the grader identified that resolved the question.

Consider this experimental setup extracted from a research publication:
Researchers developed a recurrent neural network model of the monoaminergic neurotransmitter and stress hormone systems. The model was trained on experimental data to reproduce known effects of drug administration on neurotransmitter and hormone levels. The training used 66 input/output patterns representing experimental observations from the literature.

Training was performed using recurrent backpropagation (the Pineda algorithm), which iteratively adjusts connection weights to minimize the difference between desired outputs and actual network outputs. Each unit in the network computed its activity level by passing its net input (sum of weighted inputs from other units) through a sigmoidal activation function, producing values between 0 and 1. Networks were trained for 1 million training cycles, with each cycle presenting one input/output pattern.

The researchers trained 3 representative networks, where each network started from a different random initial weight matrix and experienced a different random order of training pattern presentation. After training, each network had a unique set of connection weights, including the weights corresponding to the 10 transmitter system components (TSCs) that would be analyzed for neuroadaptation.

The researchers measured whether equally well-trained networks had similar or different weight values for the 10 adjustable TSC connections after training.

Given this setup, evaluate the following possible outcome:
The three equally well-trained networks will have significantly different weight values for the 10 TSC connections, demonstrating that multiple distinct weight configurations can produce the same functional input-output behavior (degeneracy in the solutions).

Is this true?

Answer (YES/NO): YES